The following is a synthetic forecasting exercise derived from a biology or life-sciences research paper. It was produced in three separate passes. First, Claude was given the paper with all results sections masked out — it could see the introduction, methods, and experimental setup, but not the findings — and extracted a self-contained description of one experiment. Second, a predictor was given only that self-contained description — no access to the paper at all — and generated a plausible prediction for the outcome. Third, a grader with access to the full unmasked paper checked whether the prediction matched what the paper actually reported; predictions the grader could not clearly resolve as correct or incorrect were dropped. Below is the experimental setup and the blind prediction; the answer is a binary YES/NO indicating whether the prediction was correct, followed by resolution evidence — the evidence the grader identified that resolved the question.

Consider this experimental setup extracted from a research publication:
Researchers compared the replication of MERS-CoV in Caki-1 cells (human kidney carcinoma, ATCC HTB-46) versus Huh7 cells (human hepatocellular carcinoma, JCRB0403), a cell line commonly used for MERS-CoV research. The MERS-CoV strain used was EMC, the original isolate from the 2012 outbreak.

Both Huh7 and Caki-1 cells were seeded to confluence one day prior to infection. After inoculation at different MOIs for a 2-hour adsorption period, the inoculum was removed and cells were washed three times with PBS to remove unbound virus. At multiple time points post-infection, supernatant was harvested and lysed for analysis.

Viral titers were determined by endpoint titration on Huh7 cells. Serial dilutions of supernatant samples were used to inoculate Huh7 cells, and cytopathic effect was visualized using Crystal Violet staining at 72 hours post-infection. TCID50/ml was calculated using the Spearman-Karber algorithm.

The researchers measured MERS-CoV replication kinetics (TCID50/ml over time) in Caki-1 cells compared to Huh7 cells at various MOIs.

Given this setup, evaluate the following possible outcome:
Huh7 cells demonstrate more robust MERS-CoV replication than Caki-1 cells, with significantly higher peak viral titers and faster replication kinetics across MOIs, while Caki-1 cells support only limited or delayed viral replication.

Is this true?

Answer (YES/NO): NO